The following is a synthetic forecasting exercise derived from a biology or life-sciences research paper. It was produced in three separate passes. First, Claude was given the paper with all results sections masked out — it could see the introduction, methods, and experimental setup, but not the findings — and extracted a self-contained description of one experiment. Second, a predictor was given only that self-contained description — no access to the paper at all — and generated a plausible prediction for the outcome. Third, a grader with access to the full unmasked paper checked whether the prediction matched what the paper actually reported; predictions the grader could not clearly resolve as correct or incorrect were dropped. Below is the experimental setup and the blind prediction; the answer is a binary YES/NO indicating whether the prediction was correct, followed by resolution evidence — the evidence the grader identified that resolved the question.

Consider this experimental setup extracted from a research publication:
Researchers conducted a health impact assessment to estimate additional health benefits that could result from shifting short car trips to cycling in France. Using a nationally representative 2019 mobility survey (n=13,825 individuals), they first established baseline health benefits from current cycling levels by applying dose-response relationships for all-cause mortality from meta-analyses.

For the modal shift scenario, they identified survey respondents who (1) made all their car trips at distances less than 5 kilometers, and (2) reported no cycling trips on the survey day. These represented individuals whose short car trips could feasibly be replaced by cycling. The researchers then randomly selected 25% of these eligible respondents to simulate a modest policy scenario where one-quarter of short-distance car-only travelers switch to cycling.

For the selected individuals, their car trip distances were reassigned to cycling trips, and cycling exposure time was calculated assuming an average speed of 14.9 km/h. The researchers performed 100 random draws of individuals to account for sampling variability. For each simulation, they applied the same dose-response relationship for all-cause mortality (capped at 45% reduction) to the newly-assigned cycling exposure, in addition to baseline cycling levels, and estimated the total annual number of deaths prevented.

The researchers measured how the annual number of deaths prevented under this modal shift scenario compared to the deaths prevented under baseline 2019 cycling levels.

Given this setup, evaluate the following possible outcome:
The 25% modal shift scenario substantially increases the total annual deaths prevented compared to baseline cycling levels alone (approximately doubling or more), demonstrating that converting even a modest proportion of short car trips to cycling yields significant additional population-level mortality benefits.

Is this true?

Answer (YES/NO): YES